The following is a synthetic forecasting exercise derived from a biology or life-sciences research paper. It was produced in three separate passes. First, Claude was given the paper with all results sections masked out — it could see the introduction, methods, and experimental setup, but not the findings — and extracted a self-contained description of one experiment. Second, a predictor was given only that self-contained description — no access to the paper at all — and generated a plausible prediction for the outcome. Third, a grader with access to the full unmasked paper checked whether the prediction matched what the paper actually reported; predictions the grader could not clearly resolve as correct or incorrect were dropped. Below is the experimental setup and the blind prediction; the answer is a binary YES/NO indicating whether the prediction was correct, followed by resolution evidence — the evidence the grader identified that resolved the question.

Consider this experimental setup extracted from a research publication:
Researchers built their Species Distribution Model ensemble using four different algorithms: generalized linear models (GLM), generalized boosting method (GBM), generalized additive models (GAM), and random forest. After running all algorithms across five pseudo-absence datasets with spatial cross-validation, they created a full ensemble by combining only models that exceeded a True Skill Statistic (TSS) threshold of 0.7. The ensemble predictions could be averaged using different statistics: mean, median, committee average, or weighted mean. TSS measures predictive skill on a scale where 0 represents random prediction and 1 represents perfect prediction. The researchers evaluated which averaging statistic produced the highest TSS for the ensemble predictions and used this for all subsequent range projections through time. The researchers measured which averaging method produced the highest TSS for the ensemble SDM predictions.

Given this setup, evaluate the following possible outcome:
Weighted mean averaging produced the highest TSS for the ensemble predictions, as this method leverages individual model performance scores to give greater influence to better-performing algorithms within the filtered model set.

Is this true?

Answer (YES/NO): NO